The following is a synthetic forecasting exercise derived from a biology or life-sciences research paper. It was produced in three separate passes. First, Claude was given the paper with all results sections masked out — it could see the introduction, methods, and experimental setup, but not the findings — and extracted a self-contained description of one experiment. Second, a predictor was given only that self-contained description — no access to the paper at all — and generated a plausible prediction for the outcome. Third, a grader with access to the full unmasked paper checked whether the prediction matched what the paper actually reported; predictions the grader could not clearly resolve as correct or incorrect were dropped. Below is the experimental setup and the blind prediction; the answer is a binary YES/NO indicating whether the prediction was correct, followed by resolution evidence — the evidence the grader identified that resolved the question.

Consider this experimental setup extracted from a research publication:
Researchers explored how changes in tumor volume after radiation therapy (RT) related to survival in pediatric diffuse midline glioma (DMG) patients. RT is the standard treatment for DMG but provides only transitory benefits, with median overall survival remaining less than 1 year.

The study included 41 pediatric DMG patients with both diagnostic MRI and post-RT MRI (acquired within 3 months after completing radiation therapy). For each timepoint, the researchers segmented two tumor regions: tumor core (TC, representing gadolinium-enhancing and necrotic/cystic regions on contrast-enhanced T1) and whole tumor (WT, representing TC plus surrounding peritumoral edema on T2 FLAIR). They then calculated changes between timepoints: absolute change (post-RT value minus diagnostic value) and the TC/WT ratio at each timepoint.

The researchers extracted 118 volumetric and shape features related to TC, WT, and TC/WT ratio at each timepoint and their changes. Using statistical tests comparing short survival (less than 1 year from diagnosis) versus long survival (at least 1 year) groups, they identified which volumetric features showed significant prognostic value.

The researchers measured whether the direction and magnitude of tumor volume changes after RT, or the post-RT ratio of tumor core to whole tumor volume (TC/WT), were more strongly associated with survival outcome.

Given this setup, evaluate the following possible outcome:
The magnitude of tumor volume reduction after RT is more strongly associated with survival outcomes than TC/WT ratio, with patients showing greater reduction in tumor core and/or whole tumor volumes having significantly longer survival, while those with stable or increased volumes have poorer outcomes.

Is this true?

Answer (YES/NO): NO